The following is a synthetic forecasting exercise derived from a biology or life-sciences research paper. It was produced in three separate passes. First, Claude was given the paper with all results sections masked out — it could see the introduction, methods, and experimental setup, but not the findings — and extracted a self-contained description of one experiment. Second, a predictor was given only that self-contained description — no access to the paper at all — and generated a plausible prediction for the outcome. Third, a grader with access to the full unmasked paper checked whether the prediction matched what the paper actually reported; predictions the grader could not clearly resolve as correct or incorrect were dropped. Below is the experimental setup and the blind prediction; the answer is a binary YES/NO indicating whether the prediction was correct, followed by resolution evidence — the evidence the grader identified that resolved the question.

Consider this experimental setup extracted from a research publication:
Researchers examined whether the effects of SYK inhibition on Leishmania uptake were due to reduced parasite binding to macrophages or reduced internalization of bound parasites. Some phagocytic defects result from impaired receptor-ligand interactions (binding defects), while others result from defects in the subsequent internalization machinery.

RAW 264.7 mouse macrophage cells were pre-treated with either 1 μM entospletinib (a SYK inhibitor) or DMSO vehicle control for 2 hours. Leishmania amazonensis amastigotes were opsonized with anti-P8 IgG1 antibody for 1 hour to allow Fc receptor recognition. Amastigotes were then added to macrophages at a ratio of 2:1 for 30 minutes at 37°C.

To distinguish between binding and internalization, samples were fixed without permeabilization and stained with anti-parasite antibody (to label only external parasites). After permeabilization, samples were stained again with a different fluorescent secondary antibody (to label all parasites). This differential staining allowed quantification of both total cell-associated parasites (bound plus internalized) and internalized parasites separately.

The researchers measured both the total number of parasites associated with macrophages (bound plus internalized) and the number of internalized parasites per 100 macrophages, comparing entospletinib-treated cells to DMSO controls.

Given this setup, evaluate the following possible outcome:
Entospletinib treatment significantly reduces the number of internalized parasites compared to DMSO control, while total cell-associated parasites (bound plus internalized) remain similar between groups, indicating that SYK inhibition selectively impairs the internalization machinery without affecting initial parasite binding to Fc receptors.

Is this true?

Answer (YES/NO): YES